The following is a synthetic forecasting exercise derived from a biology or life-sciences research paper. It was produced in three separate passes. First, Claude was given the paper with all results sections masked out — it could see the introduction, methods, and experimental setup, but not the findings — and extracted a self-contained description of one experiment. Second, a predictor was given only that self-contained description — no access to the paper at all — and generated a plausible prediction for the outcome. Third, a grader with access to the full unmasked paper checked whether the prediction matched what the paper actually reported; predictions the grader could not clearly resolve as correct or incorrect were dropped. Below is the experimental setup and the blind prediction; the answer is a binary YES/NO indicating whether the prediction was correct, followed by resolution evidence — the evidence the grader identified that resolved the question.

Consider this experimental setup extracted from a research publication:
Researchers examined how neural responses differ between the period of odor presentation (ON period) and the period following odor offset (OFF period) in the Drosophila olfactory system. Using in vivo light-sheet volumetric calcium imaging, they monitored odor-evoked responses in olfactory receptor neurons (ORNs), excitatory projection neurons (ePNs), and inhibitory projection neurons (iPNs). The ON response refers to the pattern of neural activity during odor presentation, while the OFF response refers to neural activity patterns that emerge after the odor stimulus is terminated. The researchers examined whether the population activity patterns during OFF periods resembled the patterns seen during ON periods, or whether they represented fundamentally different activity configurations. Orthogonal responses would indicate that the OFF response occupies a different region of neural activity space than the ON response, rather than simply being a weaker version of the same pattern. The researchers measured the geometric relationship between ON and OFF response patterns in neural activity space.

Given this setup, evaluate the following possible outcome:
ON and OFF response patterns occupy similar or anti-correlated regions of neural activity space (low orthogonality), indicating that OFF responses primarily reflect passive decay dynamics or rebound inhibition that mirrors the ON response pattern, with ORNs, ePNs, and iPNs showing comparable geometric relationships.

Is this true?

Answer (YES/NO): NO